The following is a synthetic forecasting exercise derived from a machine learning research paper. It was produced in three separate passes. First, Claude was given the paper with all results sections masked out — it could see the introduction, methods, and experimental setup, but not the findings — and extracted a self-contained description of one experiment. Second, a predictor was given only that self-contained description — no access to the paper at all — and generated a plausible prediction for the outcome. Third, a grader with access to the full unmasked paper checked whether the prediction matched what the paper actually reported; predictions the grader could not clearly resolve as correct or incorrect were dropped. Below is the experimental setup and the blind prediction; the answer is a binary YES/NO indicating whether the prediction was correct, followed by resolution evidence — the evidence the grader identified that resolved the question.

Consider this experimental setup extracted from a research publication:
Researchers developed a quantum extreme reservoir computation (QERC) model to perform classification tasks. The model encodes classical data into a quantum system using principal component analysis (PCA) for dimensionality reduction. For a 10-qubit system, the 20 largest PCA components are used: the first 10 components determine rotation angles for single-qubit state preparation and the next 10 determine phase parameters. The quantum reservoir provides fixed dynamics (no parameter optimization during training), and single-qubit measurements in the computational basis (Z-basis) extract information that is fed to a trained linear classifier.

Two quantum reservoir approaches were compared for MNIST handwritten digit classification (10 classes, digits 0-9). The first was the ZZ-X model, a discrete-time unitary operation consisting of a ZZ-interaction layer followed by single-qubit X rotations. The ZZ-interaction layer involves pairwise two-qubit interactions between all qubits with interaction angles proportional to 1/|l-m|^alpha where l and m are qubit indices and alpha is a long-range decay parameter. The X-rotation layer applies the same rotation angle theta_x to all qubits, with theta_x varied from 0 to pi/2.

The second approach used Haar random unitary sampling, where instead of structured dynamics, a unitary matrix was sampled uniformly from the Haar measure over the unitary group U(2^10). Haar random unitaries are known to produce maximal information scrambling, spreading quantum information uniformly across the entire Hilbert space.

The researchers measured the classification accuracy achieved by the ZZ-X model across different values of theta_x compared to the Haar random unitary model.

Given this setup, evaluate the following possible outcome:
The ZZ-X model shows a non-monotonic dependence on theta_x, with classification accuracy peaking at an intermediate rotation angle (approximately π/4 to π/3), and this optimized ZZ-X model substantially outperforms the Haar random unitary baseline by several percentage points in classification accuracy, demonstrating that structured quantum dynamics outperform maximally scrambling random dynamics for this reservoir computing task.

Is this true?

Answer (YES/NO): NO